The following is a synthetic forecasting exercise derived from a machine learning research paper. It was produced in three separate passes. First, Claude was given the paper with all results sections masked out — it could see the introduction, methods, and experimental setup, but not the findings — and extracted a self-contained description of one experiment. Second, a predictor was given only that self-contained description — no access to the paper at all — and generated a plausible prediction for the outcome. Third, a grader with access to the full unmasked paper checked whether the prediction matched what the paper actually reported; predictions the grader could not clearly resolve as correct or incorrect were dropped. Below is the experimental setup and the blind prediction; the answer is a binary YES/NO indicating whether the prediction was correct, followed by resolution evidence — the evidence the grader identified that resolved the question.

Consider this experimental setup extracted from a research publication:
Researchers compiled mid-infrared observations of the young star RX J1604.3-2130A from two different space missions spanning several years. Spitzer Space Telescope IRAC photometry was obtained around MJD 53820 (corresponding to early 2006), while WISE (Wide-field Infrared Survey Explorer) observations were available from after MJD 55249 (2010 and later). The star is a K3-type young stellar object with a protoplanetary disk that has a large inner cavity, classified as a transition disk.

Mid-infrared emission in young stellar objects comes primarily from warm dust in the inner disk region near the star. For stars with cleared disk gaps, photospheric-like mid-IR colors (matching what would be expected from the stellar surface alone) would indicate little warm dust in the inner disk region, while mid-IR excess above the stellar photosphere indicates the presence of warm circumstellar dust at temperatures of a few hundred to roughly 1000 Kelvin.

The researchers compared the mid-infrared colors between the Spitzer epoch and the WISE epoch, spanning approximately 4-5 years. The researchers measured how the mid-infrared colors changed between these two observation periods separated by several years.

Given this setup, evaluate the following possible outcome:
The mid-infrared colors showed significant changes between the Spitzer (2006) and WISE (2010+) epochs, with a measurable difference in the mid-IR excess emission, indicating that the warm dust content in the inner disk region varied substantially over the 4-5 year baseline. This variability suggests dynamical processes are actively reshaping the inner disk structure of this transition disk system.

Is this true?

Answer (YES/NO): YES